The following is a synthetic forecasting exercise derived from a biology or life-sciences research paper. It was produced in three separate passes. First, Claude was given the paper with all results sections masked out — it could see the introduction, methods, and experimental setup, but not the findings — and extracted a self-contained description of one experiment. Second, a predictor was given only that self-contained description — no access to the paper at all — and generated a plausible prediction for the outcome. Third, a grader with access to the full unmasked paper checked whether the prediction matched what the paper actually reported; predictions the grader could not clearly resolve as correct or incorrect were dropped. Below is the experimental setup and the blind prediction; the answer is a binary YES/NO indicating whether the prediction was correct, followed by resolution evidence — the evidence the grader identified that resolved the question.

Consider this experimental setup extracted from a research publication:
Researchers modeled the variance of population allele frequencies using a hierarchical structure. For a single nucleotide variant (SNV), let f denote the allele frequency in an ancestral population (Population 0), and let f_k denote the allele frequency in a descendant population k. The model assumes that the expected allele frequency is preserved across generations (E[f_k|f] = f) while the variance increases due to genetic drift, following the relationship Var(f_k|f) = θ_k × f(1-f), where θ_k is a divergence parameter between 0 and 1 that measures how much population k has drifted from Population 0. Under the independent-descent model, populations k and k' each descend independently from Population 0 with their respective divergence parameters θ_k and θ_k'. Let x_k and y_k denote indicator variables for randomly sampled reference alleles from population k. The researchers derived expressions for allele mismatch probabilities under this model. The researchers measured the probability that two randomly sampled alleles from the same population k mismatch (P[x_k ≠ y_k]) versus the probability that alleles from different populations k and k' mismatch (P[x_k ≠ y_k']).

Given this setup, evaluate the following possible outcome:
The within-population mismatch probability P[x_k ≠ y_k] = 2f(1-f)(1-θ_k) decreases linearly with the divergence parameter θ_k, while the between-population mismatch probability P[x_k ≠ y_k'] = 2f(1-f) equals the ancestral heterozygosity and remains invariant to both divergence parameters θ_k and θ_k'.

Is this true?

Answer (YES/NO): NO